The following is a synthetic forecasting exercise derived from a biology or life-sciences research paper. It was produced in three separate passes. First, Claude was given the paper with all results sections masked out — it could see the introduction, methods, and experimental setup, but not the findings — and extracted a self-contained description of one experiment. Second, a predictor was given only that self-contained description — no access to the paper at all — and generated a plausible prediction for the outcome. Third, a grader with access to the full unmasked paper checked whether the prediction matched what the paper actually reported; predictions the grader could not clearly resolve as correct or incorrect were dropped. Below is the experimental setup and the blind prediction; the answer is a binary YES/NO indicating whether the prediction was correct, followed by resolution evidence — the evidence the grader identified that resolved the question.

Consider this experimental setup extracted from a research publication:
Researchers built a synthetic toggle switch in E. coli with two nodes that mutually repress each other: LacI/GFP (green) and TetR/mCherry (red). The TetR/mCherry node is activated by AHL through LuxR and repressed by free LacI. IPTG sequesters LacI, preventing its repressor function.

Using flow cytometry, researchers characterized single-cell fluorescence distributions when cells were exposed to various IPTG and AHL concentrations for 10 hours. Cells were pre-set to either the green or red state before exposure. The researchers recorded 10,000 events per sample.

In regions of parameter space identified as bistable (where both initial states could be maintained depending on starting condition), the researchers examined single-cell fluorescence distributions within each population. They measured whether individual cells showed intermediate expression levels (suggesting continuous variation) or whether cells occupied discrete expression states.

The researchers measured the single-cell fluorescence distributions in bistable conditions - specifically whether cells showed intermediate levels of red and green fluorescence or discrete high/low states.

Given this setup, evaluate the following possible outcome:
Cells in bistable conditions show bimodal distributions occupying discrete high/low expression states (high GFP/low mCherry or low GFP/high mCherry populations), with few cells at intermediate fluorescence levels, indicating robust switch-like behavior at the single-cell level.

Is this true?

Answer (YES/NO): YES